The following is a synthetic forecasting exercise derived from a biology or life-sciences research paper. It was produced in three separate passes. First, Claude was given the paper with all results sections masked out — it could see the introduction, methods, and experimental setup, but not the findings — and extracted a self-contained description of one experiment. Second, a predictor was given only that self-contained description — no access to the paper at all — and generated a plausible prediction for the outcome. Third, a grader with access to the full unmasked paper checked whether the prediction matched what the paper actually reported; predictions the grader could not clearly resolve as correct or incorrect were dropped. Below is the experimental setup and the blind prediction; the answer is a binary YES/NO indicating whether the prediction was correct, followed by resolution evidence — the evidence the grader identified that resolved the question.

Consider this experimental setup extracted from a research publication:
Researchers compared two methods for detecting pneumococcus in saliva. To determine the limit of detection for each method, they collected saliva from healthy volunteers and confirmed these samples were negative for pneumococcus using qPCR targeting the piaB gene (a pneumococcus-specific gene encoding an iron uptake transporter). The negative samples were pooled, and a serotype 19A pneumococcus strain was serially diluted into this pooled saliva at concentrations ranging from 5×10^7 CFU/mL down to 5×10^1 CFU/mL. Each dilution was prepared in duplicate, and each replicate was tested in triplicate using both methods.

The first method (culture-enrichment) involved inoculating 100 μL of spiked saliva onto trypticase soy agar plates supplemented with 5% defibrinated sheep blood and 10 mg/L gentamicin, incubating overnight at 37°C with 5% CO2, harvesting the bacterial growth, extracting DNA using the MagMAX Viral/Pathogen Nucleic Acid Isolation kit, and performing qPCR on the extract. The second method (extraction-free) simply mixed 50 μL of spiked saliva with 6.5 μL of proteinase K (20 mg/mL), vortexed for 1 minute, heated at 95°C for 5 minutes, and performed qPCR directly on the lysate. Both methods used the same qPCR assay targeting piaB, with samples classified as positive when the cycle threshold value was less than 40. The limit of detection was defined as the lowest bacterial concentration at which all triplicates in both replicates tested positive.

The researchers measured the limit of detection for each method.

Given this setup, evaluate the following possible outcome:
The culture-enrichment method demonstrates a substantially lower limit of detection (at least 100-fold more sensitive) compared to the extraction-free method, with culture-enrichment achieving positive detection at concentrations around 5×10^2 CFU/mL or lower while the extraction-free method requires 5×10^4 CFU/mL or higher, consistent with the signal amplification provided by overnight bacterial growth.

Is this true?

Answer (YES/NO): NO